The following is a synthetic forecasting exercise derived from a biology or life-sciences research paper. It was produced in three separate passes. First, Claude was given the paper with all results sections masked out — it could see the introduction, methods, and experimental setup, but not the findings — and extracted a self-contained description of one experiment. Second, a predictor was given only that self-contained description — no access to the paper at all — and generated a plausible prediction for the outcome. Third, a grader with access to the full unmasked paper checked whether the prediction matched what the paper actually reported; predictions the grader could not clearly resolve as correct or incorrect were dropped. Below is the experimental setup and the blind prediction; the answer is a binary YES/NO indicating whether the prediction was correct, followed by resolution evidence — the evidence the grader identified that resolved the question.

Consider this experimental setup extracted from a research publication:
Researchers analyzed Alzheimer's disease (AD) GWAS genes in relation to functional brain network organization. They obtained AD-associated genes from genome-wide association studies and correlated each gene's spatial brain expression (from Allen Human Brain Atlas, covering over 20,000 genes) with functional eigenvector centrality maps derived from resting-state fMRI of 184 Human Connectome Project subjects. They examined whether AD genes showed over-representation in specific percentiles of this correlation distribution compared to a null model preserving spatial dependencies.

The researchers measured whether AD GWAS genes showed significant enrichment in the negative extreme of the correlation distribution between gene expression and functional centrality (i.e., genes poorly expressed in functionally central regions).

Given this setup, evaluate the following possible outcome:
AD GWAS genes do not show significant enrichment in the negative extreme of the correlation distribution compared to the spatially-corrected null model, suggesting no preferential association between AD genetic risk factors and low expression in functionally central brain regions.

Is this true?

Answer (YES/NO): NO